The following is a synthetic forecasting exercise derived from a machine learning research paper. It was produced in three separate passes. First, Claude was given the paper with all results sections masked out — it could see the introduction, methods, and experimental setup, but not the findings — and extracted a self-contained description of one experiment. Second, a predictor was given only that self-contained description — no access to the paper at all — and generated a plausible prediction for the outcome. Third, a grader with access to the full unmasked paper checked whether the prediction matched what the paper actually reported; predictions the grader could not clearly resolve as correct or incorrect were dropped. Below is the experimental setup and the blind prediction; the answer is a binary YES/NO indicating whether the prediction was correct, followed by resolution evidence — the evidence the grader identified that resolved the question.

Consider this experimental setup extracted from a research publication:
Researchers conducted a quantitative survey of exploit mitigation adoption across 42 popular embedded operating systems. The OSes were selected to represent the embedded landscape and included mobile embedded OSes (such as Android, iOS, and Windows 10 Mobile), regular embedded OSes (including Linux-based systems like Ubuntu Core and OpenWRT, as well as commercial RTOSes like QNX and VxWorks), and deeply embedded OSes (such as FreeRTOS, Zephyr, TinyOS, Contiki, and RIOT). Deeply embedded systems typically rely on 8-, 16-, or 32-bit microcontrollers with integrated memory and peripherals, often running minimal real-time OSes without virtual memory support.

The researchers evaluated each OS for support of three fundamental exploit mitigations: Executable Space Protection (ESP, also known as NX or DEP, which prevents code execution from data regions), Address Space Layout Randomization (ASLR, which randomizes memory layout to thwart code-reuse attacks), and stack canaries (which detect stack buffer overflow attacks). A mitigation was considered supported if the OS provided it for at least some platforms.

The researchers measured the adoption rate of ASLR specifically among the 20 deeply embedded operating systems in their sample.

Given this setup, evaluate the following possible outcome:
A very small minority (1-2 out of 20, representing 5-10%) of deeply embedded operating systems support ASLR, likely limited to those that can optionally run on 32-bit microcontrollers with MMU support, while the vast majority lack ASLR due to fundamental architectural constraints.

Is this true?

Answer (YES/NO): NO